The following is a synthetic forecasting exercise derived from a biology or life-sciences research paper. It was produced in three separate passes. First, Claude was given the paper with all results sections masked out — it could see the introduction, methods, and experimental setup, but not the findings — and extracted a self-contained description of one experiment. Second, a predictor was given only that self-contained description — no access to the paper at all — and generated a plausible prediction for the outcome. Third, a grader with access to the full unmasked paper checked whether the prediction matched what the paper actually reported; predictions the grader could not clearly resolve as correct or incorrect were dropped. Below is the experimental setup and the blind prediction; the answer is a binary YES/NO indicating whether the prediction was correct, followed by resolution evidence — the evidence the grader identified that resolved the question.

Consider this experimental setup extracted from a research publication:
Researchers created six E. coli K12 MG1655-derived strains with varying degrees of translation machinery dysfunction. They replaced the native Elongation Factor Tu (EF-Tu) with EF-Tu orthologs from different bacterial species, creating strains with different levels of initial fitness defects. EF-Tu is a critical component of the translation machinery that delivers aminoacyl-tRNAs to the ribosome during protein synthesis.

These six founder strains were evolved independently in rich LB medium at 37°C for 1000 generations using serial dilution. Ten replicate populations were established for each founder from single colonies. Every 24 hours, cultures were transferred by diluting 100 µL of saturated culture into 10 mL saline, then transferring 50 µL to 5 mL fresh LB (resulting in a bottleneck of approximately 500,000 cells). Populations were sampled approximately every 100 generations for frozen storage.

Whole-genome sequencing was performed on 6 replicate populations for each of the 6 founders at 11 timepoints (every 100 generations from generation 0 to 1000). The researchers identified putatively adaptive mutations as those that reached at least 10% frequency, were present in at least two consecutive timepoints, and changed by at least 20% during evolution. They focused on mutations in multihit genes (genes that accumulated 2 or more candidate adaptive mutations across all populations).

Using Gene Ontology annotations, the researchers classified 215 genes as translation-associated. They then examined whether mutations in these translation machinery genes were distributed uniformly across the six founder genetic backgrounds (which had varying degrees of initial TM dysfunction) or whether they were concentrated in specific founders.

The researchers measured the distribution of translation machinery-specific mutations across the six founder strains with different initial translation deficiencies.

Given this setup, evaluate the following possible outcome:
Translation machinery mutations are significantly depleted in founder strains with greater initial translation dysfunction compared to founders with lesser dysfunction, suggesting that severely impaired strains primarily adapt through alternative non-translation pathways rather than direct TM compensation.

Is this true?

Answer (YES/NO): NO